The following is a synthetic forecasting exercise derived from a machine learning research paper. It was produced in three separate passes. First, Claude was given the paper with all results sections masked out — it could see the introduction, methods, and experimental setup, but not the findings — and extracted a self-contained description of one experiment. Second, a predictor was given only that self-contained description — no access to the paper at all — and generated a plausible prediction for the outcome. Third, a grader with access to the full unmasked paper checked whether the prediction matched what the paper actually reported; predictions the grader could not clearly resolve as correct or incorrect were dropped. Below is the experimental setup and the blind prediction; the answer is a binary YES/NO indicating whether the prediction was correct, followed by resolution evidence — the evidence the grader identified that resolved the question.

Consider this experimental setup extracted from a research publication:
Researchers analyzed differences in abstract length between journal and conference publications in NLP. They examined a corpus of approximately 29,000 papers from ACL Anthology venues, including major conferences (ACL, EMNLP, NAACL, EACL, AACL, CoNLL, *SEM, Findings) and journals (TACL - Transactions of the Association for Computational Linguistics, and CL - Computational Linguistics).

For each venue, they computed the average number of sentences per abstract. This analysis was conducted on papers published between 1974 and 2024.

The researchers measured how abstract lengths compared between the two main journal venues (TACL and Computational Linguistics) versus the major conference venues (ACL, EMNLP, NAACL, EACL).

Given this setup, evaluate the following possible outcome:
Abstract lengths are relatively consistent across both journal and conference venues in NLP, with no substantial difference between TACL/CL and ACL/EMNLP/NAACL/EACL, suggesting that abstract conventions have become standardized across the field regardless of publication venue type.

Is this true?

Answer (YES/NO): NO